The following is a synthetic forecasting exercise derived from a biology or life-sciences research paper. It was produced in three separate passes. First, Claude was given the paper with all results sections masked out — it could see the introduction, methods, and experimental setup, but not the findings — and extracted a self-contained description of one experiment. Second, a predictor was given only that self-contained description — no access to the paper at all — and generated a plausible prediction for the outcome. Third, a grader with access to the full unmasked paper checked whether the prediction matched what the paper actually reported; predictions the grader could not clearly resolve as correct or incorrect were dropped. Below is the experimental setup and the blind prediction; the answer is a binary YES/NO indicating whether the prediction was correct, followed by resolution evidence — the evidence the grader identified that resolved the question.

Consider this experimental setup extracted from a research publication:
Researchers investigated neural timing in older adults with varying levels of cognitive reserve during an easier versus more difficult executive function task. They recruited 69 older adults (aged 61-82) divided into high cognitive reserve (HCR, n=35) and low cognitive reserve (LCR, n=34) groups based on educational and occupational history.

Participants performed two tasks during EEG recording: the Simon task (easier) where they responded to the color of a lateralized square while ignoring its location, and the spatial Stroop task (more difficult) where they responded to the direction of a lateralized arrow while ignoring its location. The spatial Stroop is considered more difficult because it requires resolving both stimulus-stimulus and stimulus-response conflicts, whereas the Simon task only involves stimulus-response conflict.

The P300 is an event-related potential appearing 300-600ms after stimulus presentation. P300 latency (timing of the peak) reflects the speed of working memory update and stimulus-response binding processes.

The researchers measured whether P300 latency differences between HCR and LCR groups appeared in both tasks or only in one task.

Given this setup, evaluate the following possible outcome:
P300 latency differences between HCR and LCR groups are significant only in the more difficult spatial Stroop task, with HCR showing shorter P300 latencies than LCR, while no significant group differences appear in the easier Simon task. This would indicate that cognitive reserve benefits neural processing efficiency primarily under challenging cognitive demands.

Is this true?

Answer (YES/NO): YES